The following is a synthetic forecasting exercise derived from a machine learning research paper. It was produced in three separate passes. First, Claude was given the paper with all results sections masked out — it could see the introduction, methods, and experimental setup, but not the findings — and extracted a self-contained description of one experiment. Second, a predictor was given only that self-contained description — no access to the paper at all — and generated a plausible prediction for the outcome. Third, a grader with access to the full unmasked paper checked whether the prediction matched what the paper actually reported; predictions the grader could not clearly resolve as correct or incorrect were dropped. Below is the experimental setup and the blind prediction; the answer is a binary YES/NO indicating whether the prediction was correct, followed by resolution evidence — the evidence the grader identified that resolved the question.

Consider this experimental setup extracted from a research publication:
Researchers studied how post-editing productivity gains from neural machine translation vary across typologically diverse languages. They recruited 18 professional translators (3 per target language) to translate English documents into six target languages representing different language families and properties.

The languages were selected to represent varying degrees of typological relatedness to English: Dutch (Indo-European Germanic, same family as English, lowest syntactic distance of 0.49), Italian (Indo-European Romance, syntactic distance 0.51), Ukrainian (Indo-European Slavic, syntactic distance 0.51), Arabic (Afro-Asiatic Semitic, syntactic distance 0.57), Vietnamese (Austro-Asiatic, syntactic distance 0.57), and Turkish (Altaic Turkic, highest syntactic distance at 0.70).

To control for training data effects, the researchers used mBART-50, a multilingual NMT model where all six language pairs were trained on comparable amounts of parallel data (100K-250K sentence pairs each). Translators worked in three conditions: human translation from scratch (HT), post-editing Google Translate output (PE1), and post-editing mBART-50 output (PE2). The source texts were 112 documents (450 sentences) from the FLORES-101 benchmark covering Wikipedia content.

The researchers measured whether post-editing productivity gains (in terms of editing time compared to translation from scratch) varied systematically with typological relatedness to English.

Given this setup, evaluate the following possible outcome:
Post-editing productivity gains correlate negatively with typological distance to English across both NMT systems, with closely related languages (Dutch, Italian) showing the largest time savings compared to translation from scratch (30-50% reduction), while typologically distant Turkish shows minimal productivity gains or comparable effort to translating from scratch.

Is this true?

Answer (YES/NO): NO